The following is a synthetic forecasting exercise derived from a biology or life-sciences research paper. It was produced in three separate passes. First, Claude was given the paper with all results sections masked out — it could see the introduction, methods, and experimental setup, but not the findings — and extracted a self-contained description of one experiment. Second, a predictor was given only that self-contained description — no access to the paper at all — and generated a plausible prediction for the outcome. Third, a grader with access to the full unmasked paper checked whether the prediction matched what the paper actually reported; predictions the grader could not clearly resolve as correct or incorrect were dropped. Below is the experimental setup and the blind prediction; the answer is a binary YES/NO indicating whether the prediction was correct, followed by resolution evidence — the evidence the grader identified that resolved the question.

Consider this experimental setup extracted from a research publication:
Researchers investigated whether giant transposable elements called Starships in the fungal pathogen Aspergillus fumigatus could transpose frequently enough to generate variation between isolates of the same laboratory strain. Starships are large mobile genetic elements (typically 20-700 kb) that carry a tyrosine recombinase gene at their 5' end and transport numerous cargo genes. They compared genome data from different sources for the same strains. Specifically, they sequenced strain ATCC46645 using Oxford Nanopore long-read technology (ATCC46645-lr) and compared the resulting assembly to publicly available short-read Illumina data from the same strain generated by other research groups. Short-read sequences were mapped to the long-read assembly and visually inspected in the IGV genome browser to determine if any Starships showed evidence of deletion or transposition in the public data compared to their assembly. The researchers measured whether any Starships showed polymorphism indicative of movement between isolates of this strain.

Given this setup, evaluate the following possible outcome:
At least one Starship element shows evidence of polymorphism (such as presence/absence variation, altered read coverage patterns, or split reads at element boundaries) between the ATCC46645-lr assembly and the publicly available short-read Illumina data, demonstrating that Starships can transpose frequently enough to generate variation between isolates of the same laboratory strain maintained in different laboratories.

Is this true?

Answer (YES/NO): YES